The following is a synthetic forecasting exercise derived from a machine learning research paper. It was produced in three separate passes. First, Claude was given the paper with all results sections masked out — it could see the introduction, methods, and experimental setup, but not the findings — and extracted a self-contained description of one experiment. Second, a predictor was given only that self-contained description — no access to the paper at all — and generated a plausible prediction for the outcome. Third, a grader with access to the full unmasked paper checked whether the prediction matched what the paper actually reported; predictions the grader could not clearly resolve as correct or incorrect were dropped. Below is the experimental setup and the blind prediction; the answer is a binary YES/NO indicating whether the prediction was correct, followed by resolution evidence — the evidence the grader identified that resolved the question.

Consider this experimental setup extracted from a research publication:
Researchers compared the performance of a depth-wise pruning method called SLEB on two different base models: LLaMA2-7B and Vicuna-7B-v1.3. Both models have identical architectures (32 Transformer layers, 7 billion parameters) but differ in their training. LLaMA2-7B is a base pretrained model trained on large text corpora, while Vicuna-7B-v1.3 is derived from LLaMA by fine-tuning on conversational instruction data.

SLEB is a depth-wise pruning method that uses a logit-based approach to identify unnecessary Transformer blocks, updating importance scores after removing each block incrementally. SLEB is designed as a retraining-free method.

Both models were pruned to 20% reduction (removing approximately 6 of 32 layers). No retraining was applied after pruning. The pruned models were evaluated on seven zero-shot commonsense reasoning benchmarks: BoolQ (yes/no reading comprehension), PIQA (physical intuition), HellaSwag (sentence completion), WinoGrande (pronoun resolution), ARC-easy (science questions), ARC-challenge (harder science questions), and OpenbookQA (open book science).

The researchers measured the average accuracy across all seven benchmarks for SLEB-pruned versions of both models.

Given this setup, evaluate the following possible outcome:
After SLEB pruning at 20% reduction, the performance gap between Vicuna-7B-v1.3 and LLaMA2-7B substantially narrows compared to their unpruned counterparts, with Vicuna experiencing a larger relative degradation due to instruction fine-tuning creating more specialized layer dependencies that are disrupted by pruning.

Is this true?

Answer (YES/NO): NO